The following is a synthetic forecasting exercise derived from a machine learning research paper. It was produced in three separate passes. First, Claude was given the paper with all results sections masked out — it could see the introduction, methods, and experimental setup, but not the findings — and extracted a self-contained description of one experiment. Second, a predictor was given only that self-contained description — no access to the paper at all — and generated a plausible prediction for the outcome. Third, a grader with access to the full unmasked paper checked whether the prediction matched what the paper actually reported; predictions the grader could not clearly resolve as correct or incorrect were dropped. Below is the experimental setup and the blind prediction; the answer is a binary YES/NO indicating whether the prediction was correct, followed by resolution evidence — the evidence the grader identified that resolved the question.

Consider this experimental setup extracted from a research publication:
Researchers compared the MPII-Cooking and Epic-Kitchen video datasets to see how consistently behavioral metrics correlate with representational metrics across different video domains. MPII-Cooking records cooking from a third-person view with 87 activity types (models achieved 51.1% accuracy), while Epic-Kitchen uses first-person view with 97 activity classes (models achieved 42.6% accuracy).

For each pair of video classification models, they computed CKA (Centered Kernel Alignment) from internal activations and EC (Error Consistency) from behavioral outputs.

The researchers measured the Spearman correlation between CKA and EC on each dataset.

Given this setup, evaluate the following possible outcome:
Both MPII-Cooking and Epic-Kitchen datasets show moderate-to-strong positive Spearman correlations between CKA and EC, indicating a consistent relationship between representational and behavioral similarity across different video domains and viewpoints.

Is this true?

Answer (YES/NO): YES